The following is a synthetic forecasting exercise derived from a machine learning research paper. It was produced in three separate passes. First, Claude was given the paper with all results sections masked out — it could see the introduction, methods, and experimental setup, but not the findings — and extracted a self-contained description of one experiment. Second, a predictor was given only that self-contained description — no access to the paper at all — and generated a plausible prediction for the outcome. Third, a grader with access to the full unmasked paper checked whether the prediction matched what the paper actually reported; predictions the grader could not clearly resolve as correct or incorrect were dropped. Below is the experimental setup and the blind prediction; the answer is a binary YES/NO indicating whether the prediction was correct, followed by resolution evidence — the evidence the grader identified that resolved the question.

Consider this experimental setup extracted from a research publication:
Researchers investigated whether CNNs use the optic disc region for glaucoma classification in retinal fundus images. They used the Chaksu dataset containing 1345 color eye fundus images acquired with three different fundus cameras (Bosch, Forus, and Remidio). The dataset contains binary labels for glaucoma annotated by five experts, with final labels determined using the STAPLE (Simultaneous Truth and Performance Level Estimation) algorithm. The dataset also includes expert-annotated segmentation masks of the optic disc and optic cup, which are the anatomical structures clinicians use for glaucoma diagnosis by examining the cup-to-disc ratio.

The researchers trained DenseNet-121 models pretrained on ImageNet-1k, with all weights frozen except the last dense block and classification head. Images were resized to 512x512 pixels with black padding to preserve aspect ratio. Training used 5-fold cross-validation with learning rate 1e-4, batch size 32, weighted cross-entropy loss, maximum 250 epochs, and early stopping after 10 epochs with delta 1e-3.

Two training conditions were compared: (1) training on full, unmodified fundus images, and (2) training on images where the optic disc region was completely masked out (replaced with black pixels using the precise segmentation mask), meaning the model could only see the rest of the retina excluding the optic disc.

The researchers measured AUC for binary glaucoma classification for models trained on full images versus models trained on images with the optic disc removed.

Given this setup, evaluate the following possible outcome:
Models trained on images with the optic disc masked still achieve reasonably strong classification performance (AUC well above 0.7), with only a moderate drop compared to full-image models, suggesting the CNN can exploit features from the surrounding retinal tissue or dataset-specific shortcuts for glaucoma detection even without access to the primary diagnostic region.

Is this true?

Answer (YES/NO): NO